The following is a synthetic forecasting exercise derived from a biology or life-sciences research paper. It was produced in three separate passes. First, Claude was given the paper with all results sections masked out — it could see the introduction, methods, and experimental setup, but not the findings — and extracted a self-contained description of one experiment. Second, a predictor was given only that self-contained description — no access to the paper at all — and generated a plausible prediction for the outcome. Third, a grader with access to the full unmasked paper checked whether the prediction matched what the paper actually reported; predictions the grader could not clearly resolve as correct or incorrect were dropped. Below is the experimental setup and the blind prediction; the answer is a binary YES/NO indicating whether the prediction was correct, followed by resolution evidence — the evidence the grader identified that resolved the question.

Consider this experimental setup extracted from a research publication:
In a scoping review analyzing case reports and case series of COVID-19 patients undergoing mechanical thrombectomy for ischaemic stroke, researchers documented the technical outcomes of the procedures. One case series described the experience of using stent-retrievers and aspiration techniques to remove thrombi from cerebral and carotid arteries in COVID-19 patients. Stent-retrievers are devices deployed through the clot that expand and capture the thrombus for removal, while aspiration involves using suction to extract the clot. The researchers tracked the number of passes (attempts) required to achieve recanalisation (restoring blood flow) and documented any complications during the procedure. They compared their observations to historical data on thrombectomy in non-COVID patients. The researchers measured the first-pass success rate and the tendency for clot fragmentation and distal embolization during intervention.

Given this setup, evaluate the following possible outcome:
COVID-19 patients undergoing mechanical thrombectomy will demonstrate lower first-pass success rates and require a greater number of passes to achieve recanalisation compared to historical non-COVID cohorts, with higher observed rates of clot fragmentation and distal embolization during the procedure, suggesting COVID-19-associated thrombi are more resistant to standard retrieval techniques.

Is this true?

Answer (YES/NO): YES